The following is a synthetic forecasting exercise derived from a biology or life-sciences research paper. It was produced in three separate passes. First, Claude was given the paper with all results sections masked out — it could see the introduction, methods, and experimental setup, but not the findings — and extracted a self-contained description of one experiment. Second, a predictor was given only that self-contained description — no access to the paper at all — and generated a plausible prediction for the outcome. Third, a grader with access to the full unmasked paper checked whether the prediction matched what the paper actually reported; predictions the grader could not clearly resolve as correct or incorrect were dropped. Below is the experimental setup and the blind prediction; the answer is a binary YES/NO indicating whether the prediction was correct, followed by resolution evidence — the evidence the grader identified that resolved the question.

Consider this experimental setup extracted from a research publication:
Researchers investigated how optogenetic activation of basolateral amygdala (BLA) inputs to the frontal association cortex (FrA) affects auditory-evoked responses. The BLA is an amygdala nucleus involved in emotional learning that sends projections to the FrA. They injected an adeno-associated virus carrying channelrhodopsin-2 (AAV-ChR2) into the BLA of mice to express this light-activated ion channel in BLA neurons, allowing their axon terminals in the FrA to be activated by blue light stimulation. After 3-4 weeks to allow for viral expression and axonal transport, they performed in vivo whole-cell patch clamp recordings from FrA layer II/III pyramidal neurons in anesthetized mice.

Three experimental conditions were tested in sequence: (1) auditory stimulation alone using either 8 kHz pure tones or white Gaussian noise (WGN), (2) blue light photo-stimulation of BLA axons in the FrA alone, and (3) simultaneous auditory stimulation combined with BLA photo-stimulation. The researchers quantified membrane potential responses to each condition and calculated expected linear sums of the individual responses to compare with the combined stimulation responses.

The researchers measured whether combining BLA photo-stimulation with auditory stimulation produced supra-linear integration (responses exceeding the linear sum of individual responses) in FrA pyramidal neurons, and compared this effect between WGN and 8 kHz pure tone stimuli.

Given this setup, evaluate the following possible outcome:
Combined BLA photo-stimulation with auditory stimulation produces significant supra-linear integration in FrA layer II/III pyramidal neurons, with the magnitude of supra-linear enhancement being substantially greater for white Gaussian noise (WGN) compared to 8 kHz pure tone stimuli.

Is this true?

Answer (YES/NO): YES